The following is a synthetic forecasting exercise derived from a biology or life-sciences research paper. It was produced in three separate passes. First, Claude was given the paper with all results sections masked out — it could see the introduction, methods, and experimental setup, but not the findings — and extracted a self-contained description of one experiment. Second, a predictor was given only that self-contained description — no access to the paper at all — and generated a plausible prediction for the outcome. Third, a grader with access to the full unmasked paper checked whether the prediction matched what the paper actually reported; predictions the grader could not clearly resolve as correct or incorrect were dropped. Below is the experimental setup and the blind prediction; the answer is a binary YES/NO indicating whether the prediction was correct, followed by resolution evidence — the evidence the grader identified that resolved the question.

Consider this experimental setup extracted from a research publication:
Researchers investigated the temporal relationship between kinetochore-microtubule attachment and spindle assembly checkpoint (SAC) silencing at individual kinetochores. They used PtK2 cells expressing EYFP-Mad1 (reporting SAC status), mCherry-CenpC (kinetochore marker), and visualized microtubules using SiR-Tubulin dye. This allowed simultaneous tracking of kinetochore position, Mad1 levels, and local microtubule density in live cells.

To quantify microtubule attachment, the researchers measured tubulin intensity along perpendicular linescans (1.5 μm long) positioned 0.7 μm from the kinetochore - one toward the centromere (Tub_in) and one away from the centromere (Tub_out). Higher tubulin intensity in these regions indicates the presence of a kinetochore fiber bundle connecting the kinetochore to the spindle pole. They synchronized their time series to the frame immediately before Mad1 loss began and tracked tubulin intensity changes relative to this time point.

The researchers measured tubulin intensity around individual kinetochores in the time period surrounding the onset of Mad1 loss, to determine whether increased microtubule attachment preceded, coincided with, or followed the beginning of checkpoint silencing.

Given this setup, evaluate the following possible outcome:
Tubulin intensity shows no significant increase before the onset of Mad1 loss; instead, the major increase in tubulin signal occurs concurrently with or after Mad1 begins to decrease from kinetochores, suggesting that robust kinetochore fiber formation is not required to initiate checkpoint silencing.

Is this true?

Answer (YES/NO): NO